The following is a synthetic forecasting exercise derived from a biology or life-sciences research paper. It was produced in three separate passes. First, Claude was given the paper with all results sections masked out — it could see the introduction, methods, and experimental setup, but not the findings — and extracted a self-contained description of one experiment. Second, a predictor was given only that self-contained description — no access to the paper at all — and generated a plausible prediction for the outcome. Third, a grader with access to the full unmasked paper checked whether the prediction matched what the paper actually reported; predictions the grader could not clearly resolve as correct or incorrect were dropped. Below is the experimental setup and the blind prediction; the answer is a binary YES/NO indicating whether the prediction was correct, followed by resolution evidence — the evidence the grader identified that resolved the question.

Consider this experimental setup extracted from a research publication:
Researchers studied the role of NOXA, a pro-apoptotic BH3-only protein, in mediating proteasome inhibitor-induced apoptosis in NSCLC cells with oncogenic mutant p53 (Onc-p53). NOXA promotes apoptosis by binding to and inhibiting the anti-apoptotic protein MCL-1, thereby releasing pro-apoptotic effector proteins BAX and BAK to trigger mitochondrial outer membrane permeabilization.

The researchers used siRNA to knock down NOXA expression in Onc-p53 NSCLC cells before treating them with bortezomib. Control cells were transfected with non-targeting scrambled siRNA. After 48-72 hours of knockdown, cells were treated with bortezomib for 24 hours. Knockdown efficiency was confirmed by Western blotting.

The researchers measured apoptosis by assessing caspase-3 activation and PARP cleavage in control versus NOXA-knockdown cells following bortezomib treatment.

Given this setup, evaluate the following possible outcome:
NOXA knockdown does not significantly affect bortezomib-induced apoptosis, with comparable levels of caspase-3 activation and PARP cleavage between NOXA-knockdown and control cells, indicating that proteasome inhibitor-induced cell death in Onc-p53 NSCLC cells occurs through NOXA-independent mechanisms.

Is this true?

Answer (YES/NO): NO